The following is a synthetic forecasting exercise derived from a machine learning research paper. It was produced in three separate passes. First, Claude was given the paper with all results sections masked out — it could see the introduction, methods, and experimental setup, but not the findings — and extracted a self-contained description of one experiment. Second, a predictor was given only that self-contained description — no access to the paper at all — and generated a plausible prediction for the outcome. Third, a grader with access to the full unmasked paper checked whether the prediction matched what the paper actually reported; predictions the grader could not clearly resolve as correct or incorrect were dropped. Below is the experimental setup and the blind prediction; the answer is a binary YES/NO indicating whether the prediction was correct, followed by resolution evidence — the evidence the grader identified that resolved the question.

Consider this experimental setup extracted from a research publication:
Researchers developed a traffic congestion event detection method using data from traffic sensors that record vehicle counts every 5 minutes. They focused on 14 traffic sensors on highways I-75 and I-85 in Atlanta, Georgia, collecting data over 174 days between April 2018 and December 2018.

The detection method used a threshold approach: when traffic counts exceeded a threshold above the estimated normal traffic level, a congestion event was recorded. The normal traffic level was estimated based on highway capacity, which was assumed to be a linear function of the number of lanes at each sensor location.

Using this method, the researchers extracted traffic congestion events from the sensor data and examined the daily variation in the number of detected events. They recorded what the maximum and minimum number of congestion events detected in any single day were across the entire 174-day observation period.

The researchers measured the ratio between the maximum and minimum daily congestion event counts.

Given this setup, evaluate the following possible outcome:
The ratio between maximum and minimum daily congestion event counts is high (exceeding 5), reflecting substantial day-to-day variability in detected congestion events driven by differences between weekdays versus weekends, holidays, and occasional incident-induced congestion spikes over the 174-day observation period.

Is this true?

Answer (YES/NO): YES